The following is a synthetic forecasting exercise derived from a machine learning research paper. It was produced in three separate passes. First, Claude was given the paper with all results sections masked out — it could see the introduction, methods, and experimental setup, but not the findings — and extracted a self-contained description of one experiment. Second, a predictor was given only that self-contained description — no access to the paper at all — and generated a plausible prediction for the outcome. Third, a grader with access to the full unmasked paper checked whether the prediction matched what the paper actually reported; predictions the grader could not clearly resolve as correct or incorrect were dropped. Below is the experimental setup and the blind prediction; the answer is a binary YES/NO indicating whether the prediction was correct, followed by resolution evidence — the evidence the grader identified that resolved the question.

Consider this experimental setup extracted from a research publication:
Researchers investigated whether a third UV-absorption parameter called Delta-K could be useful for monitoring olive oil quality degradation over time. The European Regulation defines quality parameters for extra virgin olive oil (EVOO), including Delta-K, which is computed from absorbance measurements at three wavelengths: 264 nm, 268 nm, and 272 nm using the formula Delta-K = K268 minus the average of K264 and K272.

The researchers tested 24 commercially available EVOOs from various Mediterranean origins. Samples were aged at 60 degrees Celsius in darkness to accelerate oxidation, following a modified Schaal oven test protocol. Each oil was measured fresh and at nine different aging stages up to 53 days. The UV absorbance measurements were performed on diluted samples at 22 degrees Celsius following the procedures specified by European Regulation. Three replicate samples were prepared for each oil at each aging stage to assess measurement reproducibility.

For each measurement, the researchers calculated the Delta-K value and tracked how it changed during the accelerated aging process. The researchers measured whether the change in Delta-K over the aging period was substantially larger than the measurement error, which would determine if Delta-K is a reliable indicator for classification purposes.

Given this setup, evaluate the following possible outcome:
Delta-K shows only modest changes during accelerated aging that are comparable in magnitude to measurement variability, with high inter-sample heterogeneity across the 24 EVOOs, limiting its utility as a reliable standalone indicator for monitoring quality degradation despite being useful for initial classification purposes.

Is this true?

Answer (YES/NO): NO